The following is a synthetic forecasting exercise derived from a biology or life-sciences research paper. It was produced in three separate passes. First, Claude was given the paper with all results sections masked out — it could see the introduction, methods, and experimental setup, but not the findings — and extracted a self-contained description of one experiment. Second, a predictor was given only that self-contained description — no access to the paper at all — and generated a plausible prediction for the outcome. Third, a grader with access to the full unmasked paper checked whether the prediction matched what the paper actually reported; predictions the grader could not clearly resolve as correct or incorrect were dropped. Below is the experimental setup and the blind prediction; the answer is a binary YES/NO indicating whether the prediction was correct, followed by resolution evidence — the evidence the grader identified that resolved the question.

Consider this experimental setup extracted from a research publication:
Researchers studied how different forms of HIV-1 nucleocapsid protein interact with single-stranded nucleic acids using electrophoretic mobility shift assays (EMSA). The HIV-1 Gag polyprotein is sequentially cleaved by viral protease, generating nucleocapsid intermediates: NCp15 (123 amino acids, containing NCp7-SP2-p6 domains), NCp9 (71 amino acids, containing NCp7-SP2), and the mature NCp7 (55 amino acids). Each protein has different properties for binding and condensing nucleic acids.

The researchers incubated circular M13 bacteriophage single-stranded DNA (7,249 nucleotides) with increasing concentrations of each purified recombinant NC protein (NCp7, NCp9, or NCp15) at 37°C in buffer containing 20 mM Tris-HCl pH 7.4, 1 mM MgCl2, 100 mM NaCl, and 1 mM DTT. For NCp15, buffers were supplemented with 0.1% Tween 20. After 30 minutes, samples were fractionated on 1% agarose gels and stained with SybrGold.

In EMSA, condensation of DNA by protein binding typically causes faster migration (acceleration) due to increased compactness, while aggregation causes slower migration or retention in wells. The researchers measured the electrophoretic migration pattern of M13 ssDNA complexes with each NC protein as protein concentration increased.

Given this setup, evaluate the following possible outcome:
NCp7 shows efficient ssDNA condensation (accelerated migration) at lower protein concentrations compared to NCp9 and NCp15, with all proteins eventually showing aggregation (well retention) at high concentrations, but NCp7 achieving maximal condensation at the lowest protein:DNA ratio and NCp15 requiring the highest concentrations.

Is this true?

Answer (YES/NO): NO